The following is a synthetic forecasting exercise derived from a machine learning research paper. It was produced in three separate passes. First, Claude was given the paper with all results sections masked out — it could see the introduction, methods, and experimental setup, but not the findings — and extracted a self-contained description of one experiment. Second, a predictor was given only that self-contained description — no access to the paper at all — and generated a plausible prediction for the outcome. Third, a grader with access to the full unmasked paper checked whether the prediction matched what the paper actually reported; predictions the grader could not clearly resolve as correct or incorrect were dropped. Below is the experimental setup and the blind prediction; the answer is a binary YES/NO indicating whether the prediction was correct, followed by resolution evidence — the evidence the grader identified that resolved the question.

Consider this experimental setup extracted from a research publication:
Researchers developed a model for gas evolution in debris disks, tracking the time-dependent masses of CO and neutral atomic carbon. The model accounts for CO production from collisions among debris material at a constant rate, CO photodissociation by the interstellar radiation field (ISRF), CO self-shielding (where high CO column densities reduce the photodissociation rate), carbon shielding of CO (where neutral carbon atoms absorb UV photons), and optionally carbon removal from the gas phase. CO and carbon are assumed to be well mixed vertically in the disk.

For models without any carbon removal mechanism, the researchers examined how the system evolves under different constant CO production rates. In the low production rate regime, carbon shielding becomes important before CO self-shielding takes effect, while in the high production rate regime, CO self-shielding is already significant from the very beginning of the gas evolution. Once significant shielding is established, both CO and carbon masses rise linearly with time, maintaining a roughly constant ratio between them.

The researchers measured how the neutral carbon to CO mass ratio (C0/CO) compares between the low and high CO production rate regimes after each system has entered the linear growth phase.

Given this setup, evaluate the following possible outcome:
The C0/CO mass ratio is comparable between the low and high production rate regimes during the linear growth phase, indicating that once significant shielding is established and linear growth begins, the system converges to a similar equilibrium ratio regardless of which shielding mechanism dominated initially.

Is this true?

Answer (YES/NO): NO